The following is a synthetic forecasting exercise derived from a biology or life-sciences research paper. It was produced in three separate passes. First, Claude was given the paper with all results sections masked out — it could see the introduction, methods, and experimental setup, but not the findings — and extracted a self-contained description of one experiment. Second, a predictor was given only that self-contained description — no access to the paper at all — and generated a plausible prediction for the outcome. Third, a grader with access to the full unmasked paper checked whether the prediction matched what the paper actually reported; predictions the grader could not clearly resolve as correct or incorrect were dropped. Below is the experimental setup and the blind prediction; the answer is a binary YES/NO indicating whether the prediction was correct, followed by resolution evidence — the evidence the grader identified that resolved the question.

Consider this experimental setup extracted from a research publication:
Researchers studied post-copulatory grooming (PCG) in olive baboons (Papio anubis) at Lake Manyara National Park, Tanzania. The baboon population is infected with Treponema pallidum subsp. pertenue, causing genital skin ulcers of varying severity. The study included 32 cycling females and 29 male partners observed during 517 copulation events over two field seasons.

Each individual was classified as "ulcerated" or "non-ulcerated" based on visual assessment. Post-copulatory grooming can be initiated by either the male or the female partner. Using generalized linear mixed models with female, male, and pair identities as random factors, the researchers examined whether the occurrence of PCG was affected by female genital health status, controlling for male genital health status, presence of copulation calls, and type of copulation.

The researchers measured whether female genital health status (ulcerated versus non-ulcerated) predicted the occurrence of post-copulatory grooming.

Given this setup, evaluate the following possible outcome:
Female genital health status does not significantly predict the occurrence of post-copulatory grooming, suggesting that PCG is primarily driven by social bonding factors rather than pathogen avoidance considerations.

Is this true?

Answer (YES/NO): YES